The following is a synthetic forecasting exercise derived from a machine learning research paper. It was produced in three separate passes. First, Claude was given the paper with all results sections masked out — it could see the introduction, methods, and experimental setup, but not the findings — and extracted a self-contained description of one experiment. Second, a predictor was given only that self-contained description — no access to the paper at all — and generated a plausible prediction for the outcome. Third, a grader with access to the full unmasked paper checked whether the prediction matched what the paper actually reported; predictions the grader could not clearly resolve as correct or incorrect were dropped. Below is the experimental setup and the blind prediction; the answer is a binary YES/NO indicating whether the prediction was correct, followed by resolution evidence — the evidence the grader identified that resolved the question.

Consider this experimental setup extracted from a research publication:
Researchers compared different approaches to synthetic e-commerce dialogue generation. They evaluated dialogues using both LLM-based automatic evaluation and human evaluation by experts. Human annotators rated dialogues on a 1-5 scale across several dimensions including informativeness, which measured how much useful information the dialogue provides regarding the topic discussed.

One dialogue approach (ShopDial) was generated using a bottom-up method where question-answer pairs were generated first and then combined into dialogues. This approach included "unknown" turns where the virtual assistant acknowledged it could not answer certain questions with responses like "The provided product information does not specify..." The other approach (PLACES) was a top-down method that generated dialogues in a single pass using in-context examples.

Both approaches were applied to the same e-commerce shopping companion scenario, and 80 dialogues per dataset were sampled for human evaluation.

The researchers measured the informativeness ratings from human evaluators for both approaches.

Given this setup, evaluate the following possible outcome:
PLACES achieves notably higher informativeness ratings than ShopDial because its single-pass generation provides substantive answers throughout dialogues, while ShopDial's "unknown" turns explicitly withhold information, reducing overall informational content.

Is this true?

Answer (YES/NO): YES